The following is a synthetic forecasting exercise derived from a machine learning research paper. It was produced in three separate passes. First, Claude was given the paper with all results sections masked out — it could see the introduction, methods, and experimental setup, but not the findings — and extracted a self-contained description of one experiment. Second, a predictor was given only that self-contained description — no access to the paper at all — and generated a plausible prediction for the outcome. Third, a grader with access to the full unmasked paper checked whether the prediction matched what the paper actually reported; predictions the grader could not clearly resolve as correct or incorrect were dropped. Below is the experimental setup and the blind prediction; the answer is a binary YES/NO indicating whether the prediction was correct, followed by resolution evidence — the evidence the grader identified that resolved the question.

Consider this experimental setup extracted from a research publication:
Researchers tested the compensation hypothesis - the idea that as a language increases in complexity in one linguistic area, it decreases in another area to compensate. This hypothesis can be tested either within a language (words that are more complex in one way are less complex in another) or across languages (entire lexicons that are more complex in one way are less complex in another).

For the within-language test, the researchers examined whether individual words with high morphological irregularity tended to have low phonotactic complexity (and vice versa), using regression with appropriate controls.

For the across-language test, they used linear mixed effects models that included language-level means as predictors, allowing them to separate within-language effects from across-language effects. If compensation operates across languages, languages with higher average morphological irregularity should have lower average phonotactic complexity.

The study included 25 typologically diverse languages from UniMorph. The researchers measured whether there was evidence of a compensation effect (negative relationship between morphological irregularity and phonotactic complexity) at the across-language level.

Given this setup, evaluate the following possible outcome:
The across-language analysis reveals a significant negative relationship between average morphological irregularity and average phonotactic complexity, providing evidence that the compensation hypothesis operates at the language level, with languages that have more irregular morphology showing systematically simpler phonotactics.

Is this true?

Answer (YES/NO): NO